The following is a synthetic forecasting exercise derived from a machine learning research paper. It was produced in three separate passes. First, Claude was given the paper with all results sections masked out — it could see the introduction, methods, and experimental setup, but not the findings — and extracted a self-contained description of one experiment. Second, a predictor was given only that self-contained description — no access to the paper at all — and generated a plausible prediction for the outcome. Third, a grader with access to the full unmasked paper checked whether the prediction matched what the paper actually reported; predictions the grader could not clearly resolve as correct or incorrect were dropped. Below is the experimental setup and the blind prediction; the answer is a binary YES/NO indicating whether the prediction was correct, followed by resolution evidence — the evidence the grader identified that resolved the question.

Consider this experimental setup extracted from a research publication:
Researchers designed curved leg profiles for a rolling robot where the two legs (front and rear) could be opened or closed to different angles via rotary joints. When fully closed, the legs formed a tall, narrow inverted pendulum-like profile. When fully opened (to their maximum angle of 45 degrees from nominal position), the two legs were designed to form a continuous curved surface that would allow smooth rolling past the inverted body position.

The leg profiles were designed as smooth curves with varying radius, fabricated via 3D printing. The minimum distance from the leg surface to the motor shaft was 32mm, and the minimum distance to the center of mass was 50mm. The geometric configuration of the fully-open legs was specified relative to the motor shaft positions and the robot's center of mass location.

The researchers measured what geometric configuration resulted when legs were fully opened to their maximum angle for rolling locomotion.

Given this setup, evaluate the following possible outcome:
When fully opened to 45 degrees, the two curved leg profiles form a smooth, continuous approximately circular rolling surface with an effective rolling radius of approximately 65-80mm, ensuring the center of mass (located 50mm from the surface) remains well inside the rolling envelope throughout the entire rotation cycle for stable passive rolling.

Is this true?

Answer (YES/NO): NO